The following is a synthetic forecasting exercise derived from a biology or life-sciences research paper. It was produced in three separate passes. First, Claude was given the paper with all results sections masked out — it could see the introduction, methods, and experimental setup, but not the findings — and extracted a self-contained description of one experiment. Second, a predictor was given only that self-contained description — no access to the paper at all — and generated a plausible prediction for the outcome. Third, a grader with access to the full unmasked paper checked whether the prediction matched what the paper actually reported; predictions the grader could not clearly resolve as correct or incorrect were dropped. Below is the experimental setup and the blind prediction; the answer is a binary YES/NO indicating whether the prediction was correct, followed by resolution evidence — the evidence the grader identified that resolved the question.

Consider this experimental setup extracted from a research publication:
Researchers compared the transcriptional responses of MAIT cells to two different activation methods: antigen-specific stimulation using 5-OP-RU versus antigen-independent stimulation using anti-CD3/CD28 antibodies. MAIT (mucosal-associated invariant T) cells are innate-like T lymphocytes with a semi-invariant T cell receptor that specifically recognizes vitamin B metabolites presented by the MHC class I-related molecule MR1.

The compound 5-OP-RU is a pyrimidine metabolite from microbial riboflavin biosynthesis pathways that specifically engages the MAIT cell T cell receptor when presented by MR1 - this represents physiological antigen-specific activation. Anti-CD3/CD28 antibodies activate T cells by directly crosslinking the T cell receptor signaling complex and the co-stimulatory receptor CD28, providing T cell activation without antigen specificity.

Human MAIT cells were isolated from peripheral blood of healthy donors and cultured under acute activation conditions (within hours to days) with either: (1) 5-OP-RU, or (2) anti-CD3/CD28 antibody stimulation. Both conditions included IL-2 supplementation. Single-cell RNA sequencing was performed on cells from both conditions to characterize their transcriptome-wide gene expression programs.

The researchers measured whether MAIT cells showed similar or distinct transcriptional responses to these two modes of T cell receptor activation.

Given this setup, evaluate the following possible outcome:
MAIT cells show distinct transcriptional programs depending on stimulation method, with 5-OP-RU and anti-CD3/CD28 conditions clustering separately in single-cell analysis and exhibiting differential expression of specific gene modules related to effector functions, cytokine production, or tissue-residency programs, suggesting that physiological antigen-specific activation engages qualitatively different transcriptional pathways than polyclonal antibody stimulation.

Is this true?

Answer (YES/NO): NO